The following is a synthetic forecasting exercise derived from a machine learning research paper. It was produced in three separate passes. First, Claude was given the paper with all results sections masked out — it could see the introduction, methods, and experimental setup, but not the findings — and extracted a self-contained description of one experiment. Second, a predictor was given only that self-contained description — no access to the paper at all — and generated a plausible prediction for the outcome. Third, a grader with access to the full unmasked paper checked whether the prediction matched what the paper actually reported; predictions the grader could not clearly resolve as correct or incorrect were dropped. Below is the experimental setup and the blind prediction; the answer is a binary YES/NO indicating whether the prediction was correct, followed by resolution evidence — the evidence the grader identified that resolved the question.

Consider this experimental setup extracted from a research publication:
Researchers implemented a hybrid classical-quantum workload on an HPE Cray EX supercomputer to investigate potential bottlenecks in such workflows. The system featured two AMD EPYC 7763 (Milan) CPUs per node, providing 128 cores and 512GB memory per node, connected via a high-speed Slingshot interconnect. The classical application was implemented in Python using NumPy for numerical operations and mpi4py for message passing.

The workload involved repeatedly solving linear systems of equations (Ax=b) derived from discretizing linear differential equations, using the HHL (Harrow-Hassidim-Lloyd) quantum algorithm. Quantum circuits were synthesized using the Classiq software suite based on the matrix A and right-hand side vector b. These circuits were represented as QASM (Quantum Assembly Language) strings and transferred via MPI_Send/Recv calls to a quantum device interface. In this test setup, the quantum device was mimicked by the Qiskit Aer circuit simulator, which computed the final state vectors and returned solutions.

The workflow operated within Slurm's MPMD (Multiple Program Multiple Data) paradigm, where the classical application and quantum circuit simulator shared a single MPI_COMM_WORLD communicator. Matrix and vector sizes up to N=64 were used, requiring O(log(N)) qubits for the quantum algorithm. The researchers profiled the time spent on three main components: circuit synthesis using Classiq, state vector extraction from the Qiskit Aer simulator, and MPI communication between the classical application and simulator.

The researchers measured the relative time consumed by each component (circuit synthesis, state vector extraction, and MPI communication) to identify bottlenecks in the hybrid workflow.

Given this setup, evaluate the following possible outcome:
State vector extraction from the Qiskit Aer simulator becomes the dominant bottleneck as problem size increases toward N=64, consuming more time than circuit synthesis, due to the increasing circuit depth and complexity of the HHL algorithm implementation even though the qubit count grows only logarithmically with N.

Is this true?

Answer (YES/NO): NO